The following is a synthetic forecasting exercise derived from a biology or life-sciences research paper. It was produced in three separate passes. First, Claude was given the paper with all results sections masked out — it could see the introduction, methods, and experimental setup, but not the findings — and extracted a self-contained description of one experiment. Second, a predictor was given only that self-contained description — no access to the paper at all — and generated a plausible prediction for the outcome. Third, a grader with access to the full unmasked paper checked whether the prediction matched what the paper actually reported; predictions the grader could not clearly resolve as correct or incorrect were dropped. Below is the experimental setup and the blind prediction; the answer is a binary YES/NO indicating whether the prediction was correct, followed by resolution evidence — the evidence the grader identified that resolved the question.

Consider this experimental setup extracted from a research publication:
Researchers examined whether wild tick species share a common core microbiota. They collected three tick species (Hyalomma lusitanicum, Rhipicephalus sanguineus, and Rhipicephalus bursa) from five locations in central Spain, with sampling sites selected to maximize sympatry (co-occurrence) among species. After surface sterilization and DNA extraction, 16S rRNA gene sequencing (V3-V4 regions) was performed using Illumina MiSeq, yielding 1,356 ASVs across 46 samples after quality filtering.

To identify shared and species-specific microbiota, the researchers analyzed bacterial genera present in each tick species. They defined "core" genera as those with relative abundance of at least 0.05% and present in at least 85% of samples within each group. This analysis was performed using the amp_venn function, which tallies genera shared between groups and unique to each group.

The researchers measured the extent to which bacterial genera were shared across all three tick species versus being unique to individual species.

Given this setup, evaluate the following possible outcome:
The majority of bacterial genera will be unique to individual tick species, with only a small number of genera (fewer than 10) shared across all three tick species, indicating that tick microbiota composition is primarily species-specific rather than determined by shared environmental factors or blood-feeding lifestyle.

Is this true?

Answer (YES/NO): NO